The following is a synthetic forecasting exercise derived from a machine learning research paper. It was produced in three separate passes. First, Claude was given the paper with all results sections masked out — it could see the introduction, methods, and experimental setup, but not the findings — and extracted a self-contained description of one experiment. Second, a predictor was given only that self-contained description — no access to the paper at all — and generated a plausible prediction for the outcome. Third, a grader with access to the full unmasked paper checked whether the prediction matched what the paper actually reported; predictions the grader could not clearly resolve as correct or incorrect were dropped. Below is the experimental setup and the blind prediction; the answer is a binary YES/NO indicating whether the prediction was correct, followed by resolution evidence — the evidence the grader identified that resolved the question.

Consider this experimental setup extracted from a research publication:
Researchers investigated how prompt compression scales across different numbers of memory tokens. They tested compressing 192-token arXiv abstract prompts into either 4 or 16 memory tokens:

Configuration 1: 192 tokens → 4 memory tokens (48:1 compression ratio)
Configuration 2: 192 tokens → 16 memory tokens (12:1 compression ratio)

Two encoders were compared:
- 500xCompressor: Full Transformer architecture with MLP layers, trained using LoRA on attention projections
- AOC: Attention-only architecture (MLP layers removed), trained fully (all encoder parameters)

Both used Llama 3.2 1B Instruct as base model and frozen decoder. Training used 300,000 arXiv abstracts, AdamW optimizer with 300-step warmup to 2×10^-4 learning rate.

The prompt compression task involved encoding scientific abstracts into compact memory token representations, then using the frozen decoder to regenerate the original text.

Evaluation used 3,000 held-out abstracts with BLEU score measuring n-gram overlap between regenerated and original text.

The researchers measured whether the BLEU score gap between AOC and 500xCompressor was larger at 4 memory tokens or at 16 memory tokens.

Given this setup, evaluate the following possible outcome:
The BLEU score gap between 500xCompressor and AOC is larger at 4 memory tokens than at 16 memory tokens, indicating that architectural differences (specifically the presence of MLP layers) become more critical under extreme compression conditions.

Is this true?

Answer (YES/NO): YES